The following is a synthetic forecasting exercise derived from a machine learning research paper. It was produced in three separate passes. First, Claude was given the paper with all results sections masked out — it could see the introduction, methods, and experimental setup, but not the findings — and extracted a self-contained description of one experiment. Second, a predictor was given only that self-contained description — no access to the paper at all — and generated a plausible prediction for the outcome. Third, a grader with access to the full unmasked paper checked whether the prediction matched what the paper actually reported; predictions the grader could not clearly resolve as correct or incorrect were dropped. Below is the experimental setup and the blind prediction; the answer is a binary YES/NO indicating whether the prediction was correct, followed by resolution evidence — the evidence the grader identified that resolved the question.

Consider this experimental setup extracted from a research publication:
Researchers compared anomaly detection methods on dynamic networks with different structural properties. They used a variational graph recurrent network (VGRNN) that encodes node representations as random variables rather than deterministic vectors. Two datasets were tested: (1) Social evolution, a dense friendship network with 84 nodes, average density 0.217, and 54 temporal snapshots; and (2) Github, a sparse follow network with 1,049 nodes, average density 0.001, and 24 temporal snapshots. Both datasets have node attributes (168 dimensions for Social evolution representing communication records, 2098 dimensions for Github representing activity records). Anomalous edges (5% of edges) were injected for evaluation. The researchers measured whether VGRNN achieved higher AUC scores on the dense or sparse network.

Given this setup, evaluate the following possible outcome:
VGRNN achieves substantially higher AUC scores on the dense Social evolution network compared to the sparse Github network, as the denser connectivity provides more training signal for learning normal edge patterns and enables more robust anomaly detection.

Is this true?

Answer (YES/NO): YES